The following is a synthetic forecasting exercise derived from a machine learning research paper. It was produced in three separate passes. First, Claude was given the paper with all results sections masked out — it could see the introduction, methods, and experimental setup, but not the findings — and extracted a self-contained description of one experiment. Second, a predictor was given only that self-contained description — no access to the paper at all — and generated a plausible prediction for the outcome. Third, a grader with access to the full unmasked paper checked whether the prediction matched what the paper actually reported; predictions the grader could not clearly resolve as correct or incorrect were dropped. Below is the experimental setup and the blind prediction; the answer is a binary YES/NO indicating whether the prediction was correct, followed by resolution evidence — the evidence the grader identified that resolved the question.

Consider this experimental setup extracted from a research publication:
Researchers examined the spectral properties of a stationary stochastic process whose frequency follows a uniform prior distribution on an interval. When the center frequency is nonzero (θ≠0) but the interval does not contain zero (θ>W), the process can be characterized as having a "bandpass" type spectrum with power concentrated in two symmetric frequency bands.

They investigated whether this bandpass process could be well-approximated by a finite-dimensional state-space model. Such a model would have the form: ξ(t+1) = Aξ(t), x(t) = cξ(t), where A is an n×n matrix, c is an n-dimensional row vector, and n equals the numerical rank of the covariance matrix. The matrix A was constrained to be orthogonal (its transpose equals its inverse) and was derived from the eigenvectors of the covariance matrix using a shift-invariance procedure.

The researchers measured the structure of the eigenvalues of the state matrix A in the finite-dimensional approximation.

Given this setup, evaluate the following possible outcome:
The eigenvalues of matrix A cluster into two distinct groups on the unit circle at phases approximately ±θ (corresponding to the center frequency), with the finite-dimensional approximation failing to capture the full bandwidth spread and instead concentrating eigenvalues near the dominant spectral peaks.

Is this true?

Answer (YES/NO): NO